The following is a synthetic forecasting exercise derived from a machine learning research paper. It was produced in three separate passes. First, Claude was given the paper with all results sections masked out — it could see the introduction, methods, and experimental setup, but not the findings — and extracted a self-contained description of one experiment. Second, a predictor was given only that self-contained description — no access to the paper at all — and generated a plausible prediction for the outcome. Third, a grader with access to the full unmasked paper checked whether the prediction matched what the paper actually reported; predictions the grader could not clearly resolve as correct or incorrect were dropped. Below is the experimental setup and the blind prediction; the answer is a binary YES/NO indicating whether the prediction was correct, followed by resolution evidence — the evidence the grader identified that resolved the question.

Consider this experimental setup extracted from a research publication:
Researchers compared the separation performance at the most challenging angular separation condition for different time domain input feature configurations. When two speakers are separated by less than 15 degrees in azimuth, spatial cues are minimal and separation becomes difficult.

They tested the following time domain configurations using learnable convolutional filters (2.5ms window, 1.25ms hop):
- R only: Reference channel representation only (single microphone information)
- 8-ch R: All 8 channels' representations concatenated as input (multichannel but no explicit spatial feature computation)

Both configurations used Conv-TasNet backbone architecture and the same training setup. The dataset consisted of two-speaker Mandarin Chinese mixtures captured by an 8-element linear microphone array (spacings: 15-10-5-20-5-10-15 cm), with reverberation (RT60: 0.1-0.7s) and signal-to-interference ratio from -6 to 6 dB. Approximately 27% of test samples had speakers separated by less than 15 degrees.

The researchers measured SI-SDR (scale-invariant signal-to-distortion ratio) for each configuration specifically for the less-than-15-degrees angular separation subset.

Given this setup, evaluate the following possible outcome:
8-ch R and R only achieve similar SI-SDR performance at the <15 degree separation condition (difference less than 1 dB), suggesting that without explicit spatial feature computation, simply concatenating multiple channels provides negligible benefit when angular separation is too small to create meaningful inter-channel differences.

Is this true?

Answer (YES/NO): NO